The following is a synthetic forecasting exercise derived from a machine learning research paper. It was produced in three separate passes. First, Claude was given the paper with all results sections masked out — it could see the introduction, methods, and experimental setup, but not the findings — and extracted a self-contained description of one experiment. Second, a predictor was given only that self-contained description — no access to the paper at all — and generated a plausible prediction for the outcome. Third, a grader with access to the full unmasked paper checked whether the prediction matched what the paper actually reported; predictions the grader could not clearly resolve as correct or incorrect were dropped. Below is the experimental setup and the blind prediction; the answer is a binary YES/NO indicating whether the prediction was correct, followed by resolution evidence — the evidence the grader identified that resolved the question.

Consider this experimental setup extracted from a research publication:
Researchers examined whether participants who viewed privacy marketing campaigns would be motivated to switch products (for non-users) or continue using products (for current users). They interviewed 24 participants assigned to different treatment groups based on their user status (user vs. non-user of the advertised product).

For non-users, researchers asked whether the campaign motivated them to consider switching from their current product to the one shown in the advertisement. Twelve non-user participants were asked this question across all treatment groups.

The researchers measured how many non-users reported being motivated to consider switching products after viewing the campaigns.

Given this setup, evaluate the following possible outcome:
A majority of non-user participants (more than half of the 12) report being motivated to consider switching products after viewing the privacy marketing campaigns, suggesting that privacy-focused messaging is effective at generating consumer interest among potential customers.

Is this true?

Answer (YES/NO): NO